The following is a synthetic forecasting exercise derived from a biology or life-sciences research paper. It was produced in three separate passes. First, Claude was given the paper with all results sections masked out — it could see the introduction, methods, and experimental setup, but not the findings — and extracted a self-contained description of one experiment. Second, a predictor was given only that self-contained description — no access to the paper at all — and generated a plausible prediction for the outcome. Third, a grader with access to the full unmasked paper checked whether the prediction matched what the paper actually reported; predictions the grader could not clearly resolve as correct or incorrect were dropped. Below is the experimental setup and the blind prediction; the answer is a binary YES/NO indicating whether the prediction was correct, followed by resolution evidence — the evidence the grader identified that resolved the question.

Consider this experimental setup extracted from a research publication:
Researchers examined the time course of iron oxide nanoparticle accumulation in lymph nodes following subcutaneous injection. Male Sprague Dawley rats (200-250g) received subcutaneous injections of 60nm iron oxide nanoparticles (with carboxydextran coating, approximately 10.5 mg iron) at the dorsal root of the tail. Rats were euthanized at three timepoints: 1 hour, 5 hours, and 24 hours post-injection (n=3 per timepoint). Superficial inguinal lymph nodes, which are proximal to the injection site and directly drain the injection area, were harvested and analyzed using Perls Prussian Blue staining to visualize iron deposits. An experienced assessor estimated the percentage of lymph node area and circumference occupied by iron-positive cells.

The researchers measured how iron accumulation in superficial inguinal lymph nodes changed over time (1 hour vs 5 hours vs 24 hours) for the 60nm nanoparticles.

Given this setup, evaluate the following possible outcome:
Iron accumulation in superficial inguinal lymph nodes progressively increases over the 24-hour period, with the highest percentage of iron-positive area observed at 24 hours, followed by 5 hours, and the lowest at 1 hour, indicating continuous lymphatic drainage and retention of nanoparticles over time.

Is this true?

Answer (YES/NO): YES